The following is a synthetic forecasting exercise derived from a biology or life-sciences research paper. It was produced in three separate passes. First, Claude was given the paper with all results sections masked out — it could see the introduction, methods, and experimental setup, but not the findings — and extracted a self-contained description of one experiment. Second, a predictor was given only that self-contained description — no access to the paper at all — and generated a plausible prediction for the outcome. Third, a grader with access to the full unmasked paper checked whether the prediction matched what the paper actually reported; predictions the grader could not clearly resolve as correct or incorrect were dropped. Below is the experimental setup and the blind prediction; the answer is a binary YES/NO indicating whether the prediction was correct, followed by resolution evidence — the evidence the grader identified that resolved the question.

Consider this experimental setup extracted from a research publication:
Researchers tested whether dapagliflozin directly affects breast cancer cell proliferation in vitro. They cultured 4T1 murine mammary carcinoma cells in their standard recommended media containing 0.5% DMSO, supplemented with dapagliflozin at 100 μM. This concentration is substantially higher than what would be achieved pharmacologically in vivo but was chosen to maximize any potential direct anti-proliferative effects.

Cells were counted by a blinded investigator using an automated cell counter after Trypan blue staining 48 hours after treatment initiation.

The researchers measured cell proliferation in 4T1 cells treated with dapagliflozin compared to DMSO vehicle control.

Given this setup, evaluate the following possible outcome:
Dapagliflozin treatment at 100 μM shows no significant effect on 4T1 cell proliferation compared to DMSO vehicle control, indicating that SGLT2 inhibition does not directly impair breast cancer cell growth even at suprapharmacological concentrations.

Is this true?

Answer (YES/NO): NO